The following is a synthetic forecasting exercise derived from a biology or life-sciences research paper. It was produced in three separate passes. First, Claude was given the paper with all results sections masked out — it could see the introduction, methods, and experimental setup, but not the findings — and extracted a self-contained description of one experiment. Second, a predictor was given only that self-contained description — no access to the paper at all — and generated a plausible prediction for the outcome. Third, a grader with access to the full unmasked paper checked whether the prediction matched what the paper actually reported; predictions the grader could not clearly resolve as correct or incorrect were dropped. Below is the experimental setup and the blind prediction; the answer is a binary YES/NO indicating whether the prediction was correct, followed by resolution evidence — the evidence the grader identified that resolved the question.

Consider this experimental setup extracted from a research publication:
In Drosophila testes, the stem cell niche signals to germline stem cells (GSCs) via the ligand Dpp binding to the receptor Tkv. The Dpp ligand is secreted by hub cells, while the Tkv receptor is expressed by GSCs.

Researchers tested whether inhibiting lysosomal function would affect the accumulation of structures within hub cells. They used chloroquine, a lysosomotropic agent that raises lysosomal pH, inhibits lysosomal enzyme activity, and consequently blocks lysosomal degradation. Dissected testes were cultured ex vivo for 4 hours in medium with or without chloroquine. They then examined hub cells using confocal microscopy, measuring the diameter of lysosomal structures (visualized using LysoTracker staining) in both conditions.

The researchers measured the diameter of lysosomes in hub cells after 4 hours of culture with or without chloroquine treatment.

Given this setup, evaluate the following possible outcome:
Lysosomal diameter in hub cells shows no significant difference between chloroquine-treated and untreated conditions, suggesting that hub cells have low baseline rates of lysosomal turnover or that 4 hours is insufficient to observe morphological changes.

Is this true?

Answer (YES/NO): NO